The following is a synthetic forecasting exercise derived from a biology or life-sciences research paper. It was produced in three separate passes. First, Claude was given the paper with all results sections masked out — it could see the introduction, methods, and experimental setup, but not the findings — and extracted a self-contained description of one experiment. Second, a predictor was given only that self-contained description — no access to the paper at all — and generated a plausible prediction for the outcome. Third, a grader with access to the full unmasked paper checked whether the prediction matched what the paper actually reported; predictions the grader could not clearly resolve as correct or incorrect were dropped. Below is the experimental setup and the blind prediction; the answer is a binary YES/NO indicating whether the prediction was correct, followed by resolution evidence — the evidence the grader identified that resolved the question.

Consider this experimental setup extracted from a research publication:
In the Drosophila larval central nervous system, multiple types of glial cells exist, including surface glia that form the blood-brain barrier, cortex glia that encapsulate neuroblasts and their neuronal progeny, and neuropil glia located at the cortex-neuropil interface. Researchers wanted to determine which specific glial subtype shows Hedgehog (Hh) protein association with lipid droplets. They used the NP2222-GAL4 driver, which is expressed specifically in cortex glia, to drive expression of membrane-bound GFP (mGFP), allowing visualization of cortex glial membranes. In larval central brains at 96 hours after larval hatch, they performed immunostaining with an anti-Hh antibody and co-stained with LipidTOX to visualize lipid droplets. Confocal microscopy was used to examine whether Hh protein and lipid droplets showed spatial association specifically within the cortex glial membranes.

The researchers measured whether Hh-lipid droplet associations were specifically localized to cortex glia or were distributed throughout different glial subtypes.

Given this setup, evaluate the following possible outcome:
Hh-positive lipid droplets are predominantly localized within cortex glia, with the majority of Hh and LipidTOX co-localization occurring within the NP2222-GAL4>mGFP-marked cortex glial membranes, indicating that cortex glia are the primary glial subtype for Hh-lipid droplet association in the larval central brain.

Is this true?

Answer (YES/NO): YES